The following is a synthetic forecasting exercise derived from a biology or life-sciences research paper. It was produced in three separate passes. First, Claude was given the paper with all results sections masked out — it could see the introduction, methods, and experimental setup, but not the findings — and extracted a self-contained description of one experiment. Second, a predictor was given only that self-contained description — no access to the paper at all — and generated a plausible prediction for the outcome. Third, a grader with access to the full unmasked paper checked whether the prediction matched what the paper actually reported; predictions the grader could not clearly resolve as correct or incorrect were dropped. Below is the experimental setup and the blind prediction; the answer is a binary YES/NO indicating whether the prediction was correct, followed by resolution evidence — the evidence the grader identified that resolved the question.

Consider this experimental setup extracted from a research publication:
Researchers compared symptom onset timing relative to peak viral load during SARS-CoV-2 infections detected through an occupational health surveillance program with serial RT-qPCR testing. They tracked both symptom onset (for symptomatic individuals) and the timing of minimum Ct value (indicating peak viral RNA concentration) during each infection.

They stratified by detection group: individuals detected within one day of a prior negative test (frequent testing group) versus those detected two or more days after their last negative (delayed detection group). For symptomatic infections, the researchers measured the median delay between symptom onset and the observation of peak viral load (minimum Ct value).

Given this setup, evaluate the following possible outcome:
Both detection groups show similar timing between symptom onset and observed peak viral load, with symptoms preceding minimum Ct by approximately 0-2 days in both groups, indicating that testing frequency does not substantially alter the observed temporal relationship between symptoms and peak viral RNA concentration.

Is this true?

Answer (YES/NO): NO